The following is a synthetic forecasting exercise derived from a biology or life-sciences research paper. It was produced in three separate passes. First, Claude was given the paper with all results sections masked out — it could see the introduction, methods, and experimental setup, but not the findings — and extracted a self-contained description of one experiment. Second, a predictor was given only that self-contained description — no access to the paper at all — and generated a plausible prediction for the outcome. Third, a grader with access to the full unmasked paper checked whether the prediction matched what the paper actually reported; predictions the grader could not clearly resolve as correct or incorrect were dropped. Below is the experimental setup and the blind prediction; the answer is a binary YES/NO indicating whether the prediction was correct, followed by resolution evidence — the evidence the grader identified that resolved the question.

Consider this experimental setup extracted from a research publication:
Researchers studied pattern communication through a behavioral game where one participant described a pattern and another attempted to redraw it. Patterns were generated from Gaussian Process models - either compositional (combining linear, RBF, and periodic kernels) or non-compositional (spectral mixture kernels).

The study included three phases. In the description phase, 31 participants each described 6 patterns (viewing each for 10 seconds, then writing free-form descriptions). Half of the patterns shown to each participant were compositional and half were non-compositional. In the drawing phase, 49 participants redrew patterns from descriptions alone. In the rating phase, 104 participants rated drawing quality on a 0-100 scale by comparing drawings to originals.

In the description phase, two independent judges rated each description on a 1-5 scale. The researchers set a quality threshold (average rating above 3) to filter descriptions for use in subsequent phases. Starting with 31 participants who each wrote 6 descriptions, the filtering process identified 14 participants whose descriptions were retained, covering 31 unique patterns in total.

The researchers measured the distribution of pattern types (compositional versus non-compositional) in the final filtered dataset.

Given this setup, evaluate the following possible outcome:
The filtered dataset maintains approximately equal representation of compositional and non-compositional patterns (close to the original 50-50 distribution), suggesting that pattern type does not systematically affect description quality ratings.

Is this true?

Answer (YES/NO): YES